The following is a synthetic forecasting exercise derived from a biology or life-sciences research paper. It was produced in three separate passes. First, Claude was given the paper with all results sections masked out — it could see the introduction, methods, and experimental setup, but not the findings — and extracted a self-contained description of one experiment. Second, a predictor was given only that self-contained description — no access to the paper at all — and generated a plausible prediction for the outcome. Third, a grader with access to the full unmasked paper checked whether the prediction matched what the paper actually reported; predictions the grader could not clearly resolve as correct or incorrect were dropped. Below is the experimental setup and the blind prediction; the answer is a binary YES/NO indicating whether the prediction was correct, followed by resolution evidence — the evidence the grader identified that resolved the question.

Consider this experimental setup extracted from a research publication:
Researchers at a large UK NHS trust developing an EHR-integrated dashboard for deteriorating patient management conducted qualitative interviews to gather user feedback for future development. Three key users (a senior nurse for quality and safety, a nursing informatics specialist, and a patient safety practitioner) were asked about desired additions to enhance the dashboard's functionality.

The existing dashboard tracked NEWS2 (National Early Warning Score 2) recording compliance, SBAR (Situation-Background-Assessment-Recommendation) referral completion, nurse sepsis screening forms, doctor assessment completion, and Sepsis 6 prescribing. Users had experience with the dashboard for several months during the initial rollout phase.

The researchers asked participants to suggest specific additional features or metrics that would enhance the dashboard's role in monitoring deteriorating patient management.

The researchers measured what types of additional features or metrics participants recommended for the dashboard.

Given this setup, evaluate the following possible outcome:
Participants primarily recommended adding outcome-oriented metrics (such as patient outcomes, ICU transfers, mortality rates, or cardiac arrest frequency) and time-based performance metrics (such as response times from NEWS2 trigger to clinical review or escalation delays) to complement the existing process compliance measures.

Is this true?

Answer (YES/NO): NO